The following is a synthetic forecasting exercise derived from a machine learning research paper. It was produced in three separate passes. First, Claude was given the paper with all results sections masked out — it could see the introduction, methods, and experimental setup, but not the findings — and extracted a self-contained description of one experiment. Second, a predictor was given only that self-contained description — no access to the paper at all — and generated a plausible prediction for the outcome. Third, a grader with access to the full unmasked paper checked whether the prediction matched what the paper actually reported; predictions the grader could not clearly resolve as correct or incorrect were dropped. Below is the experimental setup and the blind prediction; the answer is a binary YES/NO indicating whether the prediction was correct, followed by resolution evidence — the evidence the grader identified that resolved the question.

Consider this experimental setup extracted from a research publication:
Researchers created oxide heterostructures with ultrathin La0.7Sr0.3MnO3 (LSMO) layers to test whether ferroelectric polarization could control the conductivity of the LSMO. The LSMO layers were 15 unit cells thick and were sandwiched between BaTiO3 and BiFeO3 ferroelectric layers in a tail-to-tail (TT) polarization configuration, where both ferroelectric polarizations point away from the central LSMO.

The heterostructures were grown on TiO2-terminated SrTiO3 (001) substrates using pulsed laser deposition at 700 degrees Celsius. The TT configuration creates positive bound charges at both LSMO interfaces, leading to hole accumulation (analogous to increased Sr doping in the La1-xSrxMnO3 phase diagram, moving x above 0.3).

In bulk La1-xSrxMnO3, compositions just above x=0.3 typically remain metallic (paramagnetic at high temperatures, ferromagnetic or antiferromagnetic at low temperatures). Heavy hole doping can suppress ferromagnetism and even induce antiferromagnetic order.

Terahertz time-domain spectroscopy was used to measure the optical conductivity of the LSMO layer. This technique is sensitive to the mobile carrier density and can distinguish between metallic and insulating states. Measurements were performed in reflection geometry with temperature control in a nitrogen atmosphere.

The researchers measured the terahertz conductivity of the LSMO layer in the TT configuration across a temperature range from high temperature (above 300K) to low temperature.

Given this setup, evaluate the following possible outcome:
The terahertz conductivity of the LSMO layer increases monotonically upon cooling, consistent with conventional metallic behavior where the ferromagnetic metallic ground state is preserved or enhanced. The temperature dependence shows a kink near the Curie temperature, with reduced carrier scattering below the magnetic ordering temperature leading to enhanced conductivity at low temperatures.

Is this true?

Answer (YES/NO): NO